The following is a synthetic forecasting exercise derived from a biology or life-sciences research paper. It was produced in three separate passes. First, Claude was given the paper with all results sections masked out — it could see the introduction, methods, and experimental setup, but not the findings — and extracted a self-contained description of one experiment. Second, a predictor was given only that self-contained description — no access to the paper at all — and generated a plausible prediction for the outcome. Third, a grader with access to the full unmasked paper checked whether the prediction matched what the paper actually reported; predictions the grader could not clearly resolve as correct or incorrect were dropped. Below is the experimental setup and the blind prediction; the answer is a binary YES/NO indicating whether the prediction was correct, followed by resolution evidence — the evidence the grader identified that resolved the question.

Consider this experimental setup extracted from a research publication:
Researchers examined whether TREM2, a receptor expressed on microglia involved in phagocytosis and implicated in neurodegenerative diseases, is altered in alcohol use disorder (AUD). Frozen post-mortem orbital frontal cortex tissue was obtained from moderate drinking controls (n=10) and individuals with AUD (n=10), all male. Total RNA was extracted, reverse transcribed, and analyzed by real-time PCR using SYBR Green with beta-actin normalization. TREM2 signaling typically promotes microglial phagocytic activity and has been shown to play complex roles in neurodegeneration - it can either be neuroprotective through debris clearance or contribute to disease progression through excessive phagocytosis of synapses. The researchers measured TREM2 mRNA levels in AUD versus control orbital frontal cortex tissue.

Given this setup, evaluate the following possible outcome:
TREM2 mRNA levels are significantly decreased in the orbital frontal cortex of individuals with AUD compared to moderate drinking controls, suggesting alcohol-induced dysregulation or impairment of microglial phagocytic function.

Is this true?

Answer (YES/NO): NO